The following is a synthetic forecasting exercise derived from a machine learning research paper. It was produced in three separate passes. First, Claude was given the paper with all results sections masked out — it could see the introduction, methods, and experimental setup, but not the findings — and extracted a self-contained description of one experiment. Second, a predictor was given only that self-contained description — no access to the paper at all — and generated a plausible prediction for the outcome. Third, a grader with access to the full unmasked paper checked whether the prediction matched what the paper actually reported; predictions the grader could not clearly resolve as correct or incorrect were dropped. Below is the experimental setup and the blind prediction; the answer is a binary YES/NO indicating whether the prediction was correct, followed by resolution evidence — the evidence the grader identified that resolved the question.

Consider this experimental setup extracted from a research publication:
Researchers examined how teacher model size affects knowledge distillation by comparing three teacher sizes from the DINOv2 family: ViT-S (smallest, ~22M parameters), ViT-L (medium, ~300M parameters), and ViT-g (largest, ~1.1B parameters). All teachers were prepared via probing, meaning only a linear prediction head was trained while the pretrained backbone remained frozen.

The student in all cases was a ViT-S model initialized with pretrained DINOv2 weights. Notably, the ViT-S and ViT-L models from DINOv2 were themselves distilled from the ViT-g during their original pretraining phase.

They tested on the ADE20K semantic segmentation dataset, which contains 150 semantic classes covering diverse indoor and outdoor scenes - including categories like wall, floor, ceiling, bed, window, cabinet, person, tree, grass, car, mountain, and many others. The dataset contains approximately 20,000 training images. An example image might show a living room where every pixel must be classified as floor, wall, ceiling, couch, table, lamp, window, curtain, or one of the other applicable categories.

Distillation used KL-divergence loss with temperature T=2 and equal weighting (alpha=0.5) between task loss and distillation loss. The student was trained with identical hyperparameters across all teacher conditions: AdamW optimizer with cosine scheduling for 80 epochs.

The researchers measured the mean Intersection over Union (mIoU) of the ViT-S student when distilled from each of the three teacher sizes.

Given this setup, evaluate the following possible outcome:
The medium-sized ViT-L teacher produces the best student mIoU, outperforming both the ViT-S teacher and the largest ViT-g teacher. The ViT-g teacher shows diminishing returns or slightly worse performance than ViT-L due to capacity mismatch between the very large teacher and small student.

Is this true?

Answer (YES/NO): NO